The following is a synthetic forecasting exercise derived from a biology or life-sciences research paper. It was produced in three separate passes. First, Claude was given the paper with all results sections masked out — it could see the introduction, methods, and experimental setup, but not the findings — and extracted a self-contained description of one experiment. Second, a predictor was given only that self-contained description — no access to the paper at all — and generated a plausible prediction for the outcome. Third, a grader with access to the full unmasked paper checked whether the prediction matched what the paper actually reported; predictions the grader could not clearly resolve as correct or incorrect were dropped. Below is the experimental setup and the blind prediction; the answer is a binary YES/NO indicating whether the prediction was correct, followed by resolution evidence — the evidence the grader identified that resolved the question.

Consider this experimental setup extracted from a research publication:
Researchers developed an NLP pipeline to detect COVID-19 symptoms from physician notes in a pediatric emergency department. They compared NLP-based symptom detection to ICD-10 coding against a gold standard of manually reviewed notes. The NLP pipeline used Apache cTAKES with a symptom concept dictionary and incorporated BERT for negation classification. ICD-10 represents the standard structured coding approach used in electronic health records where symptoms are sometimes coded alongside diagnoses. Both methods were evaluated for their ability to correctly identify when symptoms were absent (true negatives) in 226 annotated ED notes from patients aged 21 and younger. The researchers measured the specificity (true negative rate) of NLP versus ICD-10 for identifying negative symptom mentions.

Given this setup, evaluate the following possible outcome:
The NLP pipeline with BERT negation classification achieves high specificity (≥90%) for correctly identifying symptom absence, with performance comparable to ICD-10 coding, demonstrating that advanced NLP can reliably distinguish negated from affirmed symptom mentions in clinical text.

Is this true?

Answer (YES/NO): NO